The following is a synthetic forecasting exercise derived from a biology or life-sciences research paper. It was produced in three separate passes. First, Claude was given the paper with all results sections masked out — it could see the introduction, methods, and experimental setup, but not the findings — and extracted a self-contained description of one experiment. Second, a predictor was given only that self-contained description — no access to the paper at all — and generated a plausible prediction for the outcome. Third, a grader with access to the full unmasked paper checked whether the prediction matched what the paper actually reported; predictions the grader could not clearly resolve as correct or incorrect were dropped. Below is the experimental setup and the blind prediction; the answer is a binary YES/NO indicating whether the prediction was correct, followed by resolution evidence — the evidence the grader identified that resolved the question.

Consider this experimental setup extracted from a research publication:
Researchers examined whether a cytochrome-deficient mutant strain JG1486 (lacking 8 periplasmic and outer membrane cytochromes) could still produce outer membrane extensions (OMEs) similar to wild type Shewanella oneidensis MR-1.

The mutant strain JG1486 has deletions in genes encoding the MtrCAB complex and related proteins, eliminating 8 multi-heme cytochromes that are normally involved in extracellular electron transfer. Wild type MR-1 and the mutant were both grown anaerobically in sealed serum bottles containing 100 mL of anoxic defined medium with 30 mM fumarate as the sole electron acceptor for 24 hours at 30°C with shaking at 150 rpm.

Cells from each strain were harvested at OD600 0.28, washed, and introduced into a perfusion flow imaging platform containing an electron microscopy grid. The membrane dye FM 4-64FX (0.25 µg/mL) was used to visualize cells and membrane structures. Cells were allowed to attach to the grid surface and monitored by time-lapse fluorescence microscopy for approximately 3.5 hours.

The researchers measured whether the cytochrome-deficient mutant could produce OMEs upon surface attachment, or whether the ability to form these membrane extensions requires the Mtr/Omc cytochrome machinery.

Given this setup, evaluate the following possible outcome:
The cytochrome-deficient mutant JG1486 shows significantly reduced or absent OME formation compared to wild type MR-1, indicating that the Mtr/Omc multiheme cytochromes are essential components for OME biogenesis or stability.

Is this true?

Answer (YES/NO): NO